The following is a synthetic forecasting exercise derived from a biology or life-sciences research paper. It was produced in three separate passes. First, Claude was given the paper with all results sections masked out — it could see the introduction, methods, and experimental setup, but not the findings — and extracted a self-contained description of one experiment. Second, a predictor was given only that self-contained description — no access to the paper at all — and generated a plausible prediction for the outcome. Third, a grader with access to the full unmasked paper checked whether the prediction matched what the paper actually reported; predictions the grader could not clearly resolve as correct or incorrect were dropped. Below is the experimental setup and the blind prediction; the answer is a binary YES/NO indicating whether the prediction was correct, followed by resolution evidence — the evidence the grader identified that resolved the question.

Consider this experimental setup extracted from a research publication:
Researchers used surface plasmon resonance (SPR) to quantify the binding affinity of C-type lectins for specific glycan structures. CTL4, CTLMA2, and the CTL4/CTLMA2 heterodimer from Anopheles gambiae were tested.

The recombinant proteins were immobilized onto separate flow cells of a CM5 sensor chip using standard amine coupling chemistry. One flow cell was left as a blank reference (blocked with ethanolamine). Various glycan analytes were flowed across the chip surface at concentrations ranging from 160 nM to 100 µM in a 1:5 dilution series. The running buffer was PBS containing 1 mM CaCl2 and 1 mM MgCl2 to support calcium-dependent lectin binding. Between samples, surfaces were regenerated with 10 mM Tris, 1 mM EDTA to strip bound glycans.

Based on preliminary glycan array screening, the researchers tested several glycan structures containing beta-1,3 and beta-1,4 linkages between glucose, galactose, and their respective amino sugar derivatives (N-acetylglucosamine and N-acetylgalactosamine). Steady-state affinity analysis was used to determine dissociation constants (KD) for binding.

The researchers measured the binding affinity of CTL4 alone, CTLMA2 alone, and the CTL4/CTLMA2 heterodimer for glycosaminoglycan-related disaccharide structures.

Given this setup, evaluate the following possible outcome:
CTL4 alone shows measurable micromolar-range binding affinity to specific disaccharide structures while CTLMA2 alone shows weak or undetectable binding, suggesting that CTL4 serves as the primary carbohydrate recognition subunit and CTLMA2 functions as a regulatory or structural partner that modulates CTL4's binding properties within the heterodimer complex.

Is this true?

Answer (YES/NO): NO